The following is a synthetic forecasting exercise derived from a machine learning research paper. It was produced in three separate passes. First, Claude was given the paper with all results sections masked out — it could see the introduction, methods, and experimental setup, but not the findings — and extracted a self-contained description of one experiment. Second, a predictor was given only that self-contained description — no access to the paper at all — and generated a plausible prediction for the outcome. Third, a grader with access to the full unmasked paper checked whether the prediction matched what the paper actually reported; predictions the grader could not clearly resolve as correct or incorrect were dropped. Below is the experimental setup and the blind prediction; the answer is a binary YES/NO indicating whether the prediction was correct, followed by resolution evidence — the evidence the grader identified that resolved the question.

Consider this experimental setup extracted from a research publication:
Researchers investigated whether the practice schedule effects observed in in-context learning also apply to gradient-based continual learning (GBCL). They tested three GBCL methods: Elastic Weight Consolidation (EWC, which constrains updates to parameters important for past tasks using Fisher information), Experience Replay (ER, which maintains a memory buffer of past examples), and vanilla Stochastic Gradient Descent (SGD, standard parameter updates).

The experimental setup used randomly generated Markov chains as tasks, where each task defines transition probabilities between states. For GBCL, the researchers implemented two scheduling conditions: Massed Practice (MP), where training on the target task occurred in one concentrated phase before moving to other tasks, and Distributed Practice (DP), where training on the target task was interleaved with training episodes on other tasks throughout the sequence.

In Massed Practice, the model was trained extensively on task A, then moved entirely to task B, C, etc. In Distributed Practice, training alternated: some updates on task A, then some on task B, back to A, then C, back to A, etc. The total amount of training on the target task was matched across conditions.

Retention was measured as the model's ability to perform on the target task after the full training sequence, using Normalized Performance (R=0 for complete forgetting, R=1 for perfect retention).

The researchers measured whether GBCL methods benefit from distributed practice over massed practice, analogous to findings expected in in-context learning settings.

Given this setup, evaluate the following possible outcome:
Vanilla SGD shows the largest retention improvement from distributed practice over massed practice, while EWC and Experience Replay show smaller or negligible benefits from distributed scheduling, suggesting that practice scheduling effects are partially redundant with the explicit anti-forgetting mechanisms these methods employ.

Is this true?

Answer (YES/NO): NO